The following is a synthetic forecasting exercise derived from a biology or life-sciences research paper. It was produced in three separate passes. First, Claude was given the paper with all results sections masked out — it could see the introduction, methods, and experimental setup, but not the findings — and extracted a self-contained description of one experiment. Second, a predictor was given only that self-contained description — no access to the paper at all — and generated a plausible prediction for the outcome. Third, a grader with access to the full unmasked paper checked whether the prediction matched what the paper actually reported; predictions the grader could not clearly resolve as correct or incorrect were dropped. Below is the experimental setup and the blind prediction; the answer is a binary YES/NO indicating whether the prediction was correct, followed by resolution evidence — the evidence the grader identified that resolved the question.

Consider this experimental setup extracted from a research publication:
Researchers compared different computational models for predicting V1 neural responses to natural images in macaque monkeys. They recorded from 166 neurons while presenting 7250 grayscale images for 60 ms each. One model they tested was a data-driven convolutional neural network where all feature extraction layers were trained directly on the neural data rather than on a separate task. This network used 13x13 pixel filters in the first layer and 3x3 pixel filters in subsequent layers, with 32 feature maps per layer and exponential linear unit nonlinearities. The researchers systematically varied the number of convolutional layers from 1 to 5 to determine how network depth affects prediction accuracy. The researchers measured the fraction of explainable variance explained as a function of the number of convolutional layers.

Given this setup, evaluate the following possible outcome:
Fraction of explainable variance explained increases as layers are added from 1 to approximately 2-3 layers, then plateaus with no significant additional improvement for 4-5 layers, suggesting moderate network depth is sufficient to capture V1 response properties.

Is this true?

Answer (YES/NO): YES